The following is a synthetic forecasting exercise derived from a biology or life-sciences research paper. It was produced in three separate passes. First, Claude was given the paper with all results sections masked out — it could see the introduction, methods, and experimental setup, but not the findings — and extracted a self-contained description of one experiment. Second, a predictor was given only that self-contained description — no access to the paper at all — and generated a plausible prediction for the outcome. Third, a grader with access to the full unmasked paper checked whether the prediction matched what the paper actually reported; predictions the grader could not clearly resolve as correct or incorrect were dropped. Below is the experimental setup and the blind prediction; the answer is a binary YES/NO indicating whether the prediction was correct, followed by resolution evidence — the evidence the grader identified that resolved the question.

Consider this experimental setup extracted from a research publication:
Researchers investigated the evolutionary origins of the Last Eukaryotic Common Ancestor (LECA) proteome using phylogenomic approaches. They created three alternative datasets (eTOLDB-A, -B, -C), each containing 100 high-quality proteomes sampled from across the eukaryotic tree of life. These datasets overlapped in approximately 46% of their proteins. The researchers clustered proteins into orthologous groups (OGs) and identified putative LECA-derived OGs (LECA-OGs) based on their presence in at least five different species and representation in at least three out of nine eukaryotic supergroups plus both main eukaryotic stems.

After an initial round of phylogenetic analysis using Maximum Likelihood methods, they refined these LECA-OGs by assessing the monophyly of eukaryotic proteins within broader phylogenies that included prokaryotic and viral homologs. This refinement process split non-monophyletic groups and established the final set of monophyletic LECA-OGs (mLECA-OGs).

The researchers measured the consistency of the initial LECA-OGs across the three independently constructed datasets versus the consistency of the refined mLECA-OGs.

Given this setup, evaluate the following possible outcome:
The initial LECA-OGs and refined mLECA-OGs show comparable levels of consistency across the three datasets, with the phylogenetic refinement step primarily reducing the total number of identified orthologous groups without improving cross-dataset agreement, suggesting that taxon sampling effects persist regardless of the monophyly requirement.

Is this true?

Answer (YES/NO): NO